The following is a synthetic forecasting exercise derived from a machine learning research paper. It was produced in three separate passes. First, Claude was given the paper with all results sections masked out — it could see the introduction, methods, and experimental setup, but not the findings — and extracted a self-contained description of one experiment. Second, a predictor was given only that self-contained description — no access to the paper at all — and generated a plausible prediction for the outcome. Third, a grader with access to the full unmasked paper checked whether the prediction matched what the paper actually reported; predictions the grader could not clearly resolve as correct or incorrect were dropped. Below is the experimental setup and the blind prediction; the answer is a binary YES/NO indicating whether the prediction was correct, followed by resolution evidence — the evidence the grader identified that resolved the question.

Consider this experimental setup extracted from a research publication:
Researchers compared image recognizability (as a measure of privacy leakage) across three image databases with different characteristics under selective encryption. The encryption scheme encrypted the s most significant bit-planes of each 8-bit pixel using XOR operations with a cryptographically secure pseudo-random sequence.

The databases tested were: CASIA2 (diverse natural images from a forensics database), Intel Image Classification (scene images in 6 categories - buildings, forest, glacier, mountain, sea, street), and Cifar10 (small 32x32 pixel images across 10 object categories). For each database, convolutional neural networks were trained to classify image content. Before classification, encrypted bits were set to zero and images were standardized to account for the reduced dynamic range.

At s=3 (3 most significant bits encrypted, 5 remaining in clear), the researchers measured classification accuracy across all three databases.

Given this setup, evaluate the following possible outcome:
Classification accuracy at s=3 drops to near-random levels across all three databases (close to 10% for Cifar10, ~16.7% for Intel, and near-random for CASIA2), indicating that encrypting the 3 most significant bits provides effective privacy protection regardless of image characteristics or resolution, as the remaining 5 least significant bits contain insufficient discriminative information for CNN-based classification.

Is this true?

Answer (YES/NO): NO